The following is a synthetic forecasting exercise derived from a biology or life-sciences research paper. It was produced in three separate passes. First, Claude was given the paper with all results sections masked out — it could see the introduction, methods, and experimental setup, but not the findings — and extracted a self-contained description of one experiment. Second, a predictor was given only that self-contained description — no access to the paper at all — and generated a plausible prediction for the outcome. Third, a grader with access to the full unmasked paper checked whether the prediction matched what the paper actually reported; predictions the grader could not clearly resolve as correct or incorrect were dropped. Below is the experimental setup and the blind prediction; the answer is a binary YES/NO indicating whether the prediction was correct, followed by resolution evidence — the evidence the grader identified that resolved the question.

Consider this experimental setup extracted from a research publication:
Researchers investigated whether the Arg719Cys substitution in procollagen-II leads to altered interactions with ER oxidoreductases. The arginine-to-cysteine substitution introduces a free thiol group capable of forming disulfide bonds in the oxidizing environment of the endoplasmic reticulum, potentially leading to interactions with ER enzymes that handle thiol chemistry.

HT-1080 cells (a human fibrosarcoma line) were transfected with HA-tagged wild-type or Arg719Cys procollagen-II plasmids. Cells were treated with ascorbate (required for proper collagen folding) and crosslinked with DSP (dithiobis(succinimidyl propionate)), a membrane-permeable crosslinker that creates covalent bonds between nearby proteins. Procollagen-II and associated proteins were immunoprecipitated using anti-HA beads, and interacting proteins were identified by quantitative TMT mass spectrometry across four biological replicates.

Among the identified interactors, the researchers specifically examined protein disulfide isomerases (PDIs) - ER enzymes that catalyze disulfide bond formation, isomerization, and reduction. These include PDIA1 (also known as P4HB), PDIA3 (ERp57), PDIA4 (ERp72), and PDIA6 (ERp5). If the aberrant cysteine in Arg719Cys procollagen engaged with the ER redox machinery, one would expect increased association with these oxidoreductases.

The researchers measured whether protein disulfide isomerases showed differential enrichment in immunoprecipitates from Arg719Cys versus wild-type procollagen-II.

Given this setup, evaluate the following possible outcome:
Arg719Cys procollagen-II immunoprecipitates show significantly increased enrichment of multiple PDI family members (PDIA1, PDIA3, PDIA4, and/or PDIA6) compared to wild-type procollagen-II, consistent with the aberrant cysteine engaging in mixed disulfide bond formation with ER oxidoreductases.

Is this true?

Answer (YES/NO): NO